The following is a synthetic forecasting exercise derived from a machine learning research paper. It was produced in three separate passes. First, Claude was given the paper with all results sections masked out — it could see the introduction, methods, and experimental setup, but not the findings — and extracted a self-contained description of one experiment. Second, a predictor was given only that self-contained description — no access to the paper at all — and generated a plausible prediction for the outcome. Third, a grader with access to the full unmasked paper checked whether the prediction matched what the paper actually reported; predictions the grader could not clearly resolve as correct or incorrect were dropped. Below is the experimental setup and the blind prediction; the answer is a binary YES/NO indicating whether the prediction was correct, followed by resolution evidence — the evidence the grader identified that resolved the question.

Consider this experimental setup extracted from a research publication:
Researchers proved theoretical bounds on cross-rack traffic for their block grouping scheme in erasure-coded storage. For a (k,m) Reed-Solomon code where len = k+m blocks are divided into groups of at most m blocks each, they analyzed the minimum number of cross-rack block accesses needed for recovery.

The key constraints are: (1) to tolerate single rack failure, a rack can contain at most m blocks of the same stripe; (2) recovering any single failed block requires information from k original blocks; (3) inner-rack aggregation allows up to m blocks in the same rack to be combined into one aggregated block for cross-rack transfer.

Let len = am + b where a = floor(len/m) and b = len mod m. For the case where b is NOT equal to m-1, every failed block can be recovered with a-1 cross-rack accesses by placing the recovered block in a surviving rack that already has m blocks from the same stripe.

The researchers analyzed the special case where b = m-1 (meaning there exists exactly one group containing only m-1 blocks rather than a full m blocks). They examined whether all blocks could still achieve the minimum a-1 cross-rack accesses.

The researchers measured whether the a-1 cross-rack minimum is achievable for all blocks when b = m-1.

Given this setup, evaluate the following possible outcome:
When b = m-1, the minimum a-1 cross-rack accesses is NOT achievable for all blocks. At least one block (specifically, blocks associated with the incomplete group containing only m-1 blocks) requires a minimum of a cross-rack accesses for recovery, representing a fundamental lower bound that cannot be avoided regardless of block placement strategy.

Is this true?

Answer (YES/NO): YES